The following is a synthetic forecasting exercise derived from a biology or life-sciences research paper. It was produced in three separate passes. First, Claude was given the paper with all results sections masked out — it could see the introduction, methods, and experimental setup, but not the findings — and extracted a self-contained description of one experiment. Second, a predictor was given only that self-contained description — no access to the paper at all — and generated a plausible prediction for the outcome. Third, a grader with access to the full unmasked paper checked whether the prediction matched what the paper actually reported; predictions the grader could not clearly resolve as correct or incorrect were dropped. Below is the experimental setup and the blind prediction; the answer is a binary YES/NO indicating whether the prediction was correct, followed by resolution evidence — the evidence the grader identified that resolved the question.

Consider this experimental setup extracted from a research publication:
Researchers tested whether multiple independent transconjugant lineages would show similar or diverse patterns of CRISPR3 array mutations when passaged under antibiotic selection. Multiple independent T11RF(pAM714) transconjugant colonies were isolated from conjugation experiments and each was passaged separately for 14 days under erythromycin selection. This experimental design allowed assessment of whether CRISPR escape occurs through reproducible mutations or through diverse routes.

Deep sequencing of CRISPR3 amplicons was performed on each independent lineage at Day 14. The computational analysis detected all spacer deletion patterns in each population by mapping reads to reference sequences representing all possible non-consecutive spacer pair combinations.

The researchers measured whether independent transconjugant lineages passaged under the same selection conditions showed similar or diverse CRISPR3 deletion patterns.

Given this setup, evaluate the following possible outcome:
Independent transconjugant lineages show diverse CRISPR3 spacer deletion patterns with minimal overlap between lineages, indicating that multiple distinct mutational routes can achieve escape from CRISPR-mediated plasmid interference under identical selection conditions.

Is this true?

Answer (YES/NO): NO